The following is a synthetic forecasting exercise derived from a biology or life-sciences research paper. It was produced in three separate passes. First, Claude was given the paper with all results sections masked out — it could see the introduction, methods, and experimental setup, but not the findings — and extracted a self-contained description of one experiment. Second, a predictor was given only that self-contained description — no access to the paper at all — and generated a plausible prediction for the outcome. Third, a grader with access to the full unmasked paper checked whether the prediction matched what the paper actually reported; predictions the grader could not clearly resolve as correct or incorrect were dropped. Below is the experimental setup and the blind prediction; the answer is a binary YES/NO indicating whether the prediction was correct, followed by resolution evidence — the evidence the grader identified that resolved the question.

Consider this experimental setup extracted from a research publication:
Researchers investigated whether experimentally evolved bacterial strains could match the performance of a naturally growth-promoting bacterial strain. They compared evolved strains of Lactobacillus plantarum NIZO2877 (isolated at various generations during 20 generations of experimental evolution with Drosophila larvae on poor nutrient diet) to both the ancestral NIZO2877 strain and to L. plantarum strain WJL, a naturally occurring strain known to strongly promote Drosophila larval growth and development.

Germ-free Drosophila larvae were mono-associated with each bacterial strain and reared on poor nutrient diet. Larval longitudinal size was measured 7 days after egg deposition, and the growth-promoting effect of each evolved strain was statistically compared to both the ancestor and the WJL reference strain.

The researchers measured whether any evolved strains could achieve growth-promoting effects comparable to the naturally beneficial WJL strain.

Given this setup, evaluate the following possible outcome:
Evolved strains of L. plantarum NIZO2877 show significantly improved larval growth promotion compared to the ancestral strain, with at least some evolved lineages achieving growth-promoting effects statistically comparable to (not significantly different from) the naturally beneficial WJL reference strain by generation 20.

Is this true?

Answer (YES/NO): YES